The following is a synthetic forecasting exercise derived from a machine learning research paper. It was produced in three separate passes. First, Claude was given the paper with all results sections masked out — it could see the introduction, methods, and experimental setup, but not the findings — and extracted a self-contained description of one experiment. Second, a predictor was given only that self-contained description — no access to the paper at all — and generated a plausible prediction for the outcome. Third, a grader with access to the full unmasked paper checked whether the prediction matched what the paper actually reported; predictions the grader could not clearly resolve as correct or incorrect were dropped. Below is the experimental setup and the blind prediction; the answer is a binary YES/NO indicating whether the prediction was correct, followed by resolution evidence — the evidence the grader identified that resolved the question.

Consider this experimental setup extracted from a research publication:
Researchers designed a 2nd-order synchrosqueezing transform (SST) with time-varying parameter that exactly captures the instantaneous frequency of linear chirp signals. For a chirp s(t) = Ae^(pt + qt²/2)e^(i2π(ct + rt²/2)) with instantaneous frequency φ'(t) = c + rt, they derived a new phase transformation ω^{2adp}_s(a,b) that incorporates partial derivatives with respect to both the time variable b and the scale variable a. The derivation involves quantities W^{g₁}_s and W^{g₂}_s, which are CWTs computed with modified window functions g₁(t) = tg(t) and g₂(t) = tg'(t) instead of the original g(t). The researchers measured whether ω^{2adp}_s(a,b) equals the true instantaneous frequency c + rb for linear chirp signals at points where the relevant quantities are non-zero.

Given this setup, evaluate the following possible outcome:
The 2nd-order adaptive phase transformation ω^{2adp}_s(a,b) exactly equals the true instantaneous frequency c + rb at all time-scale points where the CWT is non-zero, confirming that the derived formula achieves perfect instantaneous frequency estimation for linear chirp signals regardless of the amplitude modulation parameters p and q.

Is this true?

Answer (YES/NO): NO